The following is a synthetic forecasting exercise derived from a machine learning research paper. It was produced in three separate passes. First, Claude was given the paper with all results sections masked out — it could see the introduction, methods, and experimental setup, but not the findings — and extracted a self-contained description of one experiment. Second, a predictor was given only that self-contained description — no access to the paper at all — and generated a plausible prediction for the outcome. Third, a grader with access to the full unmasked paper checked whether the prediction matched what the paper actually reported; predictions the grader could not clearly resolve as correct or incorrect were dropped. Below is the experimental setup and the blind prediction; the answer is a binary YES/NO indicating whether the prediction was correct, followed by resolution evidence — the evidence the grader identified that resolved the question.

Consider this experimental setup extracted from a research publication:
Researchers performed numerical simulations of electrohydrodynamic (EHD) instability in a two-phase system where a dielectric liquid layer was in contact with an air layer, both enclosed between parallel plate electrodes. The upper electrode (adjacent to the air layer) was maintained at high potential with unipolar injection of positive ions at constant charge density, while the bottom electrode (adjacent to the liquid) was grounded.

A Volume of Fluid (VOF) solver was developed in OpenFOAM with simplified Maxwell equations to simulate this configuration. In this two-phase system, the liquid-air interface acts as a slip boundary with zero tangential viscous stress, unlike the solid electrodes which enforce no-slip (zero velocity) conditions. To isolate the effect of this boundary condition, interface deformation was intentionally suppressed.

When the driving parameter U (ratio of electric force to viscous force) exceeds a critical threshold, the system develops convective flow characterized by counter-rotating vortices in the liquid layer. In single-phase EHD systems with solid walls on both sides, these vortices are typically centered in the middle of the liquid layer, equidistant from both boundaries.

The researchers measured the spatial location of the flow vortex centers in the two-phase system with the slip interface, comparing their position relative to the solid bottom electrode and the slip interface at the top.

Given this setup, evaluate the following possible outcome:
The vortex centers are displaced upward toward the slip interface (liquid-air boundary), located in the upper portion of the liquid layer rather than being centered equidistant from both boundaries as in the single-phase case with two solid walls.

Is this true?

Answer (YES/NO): YES